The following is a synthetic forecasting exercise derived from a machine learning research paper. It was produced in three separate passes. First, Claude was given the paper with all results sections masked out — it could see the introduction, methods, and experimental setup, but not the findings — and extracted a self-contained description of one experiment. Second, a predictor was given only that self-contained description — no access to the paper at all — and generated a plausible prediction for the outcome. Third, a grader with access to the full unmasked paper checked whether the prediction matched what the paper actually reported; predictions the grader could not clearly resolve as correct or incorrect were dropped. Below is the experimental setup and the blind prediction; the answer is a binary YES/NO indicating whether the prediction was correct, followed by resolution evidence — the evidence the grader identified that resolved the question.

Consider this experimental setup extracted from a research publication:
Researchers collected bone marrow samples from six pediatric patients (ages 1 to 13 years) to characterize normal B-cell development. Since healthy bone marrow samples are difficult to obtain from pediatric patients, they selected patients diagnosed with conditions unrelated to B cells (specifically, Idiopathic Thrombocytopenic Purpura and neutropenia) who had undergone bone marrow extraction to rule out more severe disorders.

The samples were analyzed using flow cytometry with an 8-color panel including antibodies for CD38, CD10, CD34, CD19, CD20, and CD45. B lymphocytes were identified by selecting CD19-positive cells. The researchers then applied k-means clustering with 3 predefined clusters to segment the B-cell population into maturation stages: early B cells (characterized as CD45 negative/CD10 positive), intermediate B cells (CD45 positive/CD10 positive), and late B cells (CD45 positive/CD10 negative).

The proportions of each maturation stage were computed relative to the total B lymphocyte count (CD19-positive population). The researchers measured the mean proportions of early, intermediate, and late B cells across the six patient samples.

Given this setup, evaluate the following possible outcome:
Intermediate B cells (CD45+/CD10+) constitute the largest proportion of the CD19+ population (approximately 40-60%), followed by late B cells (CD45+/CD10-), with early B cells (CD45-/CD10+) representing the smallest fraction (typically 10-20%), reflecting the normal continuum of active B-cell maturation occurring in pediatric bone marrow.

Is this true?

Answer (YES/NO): NO